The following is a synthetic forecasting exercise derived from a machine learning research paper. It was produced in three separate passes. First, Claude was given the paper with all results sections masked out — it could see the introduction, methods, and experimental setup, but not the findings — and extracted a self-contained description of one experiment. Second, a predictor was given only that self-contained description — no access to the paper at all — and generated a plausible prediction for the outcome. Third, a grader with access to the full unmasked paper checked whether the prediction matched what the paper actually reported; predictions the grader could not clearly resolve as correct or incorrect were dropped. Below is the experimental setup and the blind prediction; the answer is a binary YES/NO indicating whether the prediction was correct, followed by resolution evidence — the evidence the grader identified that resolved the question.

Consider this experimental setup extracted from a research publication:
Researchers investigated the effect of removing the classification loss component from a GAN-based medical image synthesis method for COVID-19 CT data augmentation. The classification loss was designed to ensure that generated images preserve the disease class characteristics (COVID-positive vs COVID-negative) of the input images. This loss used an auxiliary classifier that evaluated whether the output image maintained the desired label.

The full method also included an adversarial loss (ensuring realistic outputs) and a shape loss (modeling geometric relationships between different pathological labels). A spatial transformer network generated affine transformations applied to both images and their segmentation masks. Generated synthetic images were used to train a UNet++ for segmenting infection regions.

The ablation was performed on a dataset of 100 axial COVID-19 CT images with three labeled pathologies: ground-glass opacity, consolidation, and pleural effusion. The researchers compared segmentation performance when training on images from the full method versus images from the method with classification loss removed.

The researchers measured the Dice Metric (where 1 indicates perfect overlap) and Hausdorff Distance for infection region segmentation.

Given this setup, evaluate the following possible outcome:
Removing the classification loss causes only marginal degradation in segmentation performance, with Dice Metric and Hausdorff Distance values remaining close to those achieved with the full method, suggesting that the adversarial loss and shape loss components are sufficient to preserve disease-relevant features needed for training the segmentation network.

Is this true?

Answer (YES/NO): NO